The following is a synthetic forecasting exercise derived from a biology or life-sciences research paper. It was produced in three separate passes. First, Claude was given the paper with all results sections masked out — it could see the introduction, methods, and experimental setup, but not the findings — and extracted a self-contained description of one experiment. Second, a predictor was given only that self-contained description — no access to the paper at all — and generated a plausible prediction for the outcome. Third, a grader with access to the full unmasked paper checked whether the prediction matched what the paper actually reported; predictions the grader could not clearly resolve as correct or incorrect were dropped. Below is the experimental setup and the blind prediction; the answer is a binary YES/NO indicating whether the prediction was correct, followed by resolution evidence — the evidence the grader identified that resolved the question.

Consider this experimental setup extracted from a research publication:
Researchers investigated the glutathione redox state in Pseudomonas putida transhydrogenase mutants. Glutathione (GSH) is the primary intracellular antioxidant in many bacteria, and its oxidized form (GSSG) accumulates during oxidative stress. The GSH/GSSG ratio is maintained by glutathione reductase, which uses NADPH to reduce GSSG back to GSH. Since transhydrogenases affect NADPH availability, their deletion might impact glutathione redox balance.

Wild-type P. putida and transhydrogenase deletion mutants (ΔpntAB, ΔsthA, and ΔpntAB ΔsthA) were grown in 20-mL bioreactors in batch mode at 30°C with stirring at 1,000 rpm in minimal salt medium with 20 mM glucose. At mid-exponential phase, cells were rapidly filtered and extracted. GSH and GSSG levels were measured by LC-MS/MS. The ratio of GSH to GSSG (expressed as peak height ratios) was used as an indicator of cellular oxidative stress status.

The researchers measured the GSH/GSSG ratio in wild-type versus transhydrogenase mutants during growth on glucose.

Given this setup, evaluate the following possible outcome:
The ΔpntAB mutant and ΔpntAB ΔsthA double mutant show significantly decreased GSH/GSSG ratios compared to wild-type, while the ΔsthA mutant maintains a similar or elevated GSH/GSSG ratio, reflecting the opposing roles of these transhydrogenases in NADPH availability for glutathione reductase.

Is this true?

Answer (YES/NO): NO